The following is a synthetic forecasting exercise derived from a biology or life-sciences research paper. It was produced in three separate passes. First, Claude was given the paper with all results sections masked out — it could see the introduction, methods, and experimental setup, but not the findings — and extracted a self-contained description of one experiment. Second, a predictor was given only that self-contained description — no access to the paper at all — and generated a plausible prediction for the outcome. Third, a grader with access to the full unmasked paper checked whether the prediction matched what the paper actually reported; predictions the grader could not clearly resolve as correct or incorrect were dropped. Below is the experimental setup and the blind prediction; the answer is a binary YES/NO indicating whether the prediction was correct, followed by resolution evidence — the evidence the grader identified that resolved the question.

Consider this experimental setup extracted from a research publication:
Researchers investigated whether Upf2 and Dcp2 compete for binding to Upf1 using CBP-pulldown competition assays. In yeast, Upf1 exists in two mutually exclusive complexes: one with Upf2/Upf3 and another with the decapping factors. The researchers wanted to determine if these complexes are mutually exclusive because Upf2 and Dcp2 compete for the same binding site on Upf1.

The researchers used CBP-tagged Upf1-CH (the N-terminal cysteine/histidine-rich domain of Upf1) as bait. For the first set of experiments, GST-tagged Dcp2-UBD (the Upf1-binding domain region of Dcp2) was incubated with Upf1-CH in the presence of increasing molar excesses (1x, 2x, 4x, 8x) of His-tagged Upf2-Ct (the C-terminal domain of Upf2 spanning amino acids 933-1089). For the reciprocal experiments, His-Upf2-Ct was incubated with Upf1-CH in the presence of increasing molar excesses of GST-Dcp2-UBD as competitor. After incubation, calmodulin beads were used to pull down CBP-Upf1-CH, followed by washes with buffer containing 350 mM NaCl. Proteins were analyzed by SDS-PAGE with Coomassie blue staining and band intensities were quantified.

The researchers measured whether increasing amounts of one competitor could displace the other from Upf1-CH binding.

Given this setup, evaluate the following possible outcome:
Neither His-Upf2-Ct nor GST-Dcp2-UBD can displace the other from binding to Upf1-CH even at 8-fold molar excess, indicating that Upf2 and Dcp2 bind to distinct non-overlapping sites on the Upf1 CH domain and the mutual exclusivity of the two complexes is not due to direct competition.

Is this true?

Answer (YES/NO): NO